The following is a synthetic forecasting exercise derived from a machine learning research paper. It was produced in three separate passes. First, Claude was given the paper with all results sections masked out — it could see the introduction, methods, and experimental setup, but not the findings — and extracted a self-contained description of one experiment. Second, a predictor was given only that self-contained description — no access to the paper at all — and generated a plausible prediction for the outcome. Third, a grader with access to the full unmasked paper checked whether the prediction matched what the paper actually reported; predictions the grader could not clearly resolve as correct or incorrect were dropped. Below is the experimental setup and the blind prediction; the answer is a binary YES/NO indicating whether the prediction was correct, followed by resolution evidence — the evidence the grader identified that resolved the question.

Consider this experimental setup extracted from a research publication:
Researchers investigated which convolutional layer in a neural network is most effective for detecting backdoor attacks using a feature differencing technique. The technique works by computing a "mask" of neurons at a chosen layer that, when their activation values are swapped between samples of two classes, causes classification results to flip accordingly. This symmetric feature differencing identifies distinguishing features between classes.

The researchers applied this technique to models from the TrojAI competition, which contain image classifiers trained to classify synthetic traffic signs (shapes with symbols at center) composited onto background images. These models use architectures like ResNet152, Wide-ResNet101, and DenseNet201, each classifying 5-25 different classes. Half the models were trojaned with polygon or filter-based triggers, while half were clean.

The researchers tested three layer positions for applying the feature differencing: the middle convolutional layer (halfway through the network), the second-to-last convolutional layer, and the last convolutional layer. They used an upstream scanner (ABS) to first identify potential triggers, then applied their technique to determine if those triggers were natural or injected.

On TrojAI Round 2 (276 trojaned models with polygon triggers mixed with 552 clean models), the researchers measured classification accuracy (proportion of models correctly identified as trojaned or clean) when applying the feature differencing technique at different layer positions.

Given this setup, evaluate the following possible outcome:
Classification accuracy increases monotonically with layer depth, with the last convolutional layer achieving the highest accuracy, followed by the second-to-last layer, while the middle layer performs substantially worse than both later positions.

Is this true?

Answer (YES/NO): NO